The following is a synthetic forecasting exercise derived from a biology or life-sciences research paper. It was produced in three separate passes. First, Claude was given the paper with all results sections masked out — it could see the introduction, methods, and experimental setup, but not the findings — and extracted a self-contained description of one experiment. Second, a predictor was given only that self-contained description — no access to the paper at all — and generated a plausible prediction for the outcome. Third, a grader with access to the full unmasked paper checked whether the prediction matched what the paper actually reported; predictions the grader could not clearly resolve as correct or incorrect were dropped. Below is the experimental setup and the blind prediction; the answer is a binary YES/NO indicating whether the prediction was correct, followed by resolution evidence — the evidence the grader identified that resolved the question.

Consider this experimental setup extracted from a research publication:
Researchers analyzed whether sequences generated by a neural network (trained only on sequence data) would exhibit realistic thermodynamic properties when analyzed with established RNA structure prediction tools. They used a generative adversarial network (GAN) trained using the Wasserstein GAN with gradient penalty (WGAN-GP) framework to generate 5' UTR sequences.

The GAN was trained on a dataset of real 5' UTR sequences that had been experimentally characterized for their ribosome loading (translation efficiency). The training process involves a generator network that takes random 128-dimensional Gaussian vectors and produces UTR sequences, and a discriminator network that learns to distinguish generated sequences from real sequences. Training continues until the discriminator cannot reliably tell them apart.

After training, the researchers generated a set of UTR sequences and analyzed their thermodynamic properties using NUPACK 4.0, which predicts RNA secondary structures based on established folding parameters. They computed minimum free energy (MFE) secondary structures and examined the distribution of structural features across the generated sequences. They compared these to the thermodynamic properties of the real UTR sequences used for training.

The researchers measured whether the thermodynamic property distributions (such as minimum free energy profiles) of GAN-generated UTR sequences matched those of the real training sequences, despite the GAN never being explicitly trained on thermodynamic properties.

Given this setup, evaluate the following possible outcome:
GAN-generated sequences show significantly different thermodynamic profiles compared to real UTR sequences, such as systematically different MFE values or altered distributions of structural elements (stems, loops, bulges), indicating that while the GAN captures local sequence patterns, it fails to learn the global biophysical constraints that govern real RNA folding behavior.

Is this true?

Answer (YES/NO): NO